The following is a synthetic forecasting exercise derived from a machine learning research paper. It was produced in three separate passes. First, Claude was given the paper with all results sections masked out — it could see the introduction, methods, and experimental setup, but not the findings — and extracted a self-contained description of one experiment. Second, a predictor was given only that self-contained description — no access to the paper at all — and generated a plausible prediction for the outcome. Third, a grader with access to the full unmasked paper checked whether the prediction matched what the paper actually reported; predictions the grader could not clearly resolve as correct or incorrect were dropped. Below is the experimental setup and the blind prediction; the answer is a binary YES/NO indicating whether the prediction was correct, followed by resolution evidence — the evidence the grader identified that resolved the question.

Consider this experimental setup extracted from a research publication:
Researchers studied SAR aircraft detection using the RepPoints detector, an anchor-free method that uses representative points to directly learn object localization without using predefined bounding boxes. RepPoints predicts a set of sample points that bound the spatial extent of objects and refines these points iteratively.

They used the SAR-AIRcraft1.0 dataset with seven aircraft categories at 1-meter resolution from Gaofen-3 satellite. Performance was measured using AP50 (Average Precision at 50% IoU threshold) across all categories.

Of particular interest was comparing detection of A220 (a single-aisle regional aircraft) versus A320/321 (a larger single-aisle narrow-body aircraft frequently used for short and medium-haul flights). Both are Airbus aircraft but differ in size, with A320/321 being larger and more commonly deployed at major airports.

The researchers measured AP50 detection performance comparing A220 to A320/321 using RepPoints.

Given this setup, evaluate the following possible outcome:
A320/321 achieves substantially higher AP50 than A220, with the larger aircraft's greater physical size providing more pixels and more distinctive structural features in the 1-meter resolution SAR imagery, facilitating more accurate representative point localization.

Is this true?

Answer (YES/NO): YES